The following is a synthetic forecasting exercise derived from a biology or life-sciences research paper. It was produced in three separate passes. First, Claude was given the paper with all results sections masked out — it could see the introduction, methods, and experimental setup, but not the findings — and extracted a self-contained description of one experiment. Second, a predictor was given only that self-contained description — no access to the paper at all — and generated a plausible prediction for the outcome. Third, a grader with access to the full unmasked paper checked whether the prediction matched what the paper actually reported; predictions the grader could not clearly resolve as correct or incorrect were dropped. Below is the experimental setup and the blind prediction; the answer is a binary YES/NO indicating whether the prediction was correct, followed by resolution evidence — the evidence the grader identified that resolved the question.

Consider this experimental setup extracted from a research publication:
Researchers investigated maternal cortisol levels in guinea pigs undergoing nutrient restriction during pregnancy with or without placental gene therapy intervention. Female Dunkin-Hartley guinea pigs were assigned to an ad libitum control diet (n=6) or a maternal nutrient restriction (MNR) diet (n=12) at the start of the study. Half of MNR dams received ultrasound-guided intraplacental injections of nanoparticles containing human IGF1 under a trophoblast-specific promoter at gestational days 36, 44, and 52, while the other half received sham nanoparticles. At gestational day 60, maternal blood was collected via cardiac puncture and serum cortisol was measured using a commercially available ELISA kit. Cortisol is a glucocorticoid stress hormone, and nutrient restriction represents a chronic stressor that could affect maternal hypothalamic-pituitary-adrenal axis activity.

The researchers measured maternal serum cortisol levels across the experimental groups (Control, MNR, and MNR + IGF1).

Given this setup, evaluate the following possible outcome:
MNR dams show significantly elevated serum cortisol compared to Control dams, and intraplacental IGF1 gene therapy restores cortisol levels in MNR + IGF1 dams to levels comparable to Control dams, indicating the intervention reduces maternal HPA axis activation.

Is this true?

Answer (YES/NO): YES